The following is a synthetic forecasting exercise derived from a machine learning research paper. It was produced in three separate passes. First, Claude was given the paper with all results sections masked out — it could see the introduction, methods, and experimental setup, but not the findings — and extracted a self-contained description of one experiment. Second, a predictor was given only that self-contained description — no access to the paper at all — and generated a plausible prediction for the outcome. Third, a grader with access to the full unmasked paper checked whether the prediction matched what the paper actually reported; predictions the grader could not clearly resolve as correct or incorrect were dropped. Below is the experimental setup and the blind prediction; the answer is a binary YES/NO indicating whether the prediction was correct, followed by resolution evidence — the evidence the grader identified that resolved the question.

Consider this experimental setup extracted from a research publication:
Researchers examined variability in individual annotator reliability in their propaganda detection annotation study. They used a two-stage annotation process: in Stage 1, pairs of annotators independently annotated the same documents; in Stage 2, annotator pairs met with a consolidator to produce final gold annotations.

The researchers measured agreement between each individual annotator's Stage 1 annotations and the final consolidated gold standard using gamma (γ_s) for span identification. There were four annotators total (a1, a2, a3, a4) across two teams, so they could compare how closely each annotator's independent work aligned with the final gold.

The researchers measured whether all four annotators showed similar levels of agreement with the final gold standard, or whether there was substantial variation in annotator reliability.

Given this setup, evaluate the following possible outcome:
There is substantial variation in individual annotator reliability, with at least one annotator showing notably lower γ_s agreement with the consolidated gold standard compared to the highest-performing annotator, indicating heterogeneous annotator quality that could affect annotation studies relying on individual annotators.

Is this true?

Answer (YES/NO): YES